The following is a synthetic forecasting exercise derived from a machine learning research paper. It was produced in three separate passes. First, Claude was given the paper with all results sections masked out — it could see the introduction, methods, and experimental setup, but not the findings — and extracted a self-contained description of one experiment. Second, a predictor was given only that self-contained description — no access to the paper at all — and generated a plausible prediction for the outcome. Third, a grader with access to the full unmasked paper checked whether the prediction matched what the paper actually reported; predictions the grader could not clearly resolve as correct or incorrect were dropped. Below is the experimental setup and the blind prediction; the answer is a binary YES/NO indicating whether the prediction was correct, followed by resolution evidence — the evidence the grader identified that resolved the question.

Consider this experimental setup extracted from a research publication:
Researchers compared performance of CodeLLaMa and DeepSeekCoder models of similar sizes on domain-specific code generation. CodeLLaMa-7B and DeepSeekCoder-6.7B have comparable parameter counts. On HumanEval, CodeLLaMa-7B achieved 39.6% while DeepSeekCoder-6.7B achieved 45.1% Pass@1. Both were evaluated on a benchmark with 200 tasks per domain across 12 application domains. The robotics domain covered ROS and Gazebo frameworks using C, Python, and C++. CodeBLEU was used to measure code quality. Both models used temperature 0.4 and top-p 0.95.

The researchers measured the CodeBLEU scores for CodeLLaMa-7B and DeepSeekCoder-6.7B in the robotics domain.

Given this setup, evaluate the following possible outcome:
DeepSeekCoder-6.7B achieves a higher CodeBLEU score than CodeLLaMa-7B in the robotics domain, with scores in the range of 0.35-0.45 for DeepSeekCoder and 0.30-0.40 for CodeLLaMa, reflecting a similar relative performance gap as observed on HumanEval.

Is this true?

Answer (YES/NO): NO